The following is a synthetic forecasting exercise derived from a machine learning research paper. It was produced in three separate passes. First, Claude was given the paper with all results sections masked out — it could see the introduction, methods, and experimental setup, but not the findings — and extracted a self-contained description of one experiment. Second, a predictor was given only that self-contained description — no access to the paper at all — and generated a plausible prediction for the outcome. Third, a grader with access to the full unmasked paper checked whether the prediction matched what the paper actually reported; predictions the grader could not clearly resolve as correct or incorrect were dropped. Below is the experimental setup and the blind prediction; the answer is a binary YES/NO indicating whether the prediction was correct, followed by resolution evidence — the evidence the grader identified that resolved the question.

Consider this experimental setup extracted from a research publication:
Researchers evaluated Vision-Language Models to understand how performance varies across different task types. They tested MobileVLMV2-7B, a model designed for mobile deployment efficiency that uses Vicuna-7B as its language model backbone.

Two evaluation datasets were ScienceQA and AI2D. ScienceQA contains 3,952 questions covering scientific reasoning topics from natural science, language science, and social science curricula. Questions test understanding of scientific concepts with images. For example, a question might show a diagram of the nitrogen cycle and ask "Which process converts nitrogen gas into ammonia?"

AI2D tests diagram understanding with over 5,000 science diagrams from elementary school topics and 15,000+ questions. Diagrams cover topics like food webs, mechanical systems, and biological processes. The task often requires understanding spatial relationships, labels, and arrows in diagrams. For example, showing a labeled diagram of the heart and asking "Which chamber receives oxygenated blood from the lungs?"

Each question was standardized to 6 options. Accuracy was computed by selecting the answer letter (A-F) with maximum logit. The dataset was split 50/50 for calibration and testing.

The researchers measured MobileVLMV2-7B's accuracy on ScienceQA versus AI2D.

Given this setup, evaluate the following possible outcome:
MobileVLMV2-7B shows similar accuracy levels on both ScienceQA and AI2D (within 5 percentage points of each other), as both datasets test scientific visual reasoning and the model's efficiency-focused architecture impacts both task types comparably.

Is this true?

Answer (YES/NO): NO